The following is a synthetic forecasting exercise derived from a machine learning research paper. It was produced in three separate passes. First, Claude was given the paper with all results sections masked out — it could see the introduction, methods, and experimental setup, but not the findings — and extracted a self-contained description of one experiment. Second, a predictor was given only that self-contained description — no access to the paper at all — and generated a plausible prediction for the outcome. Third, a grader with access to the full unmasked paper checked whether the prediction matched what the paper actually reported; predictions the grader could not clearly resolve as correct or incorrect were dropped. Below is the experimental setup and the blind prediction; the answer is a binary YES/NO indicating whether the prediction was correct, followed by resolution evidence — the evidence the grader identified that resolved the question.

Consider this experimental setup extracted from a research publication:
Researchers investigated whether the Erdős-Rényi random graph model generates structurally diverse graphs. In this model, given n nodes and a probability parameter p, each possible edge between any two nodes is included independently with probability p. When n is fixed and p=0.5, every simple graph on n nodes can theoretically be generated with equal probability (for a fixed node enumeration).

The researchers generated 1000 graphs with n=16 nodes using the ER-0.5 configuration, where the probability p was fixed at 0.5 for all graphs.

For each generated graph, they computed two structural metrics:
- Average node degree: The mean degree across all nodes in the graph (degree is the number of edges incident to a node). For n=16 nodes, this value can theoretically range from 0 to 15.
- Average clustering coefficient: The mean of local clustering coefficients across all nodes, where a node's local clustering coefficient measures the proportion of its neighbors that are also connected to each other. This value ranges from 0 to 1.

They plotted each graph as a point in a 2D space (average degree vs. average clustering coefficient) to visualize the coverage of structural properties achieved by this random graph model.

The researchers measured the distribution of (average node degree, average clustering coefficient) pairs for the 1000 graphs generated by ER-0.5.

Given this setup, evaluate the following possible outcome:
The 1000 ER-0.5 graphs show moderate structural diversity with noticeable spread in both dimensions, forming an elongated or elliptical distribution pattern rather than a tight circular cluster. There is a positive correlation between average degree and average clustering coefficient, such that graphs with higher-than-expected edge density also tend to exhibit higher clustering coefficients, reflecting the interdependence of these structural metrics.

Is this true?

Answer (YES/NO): NO